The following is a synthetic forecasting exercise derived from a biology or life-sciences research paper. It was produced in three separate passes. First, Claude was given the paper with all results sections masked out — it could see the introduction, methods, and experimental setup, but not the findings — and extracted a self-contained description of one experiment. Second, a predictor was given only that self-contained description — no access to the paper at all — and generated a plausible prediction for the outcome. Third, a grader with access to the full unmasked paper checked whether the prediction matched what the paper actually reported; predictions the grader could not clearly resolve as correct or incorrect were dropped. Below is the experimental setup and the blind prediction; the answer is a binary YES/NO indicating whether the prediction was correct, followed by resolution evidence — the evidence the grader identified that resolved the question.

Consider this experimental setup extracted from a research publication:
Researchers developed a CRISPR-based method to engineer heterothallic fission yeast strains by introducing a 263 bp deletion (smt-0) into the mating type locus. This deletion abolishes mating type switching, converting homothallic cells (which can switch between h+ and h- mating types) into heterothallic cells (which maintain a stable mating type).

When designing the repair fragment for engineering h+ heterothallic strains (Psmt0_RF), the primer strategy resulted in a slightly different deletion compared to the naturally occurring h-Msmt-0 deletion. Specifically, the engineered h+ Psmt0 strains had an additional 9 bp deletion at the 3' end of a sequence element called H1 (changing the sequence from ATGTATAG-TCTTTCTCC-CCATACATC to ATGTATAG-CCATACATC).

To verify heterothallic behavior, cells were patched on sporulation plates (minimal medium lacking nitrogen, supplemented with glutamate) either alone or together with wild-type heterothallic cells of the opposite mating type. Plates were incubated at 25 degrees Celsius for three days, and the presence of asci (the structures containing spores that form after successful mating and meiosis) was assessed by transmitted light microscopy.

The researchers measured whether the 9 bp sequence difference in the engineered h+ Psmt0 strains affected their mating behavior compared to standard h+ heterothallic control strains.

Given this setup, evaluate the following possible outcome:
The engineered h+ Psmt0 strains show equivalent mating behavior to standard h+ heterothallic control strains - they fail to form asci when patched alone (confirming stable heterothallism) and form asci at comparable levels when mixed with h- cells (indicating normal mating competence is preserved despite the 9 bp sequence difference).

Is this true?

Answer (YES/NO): YES